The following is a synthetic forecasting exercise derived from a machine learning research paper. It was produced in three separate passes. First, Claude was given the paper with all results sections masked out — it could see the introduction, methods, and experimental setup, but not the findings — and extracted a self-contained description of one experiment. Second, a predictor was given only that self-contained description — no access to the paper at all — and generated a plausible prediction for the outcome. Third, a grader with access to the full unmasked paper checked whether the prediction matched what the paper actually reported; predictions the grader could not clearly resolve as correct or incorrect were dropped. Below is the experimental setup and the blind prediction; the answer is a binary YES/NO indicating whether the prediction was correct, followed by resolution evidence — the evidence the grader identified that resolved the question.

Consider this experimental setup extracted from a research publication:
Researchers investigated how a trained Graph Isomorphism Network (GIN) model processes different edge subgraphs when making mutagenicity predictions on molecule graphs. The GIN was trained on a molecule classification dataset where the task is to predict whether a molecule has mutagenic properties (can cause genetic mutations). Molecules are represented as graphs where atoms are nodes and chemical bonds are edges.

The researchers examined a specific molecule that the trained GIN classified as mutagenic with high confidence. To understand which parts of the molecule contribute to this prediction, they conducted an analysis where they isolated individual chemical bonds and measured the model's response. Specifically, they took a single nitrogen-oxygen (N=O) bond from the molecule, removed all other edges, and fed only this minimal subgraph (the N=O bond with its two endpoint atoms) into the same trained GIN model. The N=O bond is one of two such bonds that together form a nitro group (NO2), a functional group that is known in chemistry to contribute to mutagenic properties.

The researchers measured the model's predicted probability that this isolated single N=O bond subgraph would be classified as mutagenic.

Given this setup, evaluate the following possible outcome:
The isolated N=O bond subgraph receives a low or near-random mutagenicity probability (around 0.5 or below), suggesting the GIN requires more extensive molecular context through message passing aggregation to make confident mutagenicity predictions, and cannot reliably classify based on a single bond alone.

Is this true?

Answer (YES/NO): NO